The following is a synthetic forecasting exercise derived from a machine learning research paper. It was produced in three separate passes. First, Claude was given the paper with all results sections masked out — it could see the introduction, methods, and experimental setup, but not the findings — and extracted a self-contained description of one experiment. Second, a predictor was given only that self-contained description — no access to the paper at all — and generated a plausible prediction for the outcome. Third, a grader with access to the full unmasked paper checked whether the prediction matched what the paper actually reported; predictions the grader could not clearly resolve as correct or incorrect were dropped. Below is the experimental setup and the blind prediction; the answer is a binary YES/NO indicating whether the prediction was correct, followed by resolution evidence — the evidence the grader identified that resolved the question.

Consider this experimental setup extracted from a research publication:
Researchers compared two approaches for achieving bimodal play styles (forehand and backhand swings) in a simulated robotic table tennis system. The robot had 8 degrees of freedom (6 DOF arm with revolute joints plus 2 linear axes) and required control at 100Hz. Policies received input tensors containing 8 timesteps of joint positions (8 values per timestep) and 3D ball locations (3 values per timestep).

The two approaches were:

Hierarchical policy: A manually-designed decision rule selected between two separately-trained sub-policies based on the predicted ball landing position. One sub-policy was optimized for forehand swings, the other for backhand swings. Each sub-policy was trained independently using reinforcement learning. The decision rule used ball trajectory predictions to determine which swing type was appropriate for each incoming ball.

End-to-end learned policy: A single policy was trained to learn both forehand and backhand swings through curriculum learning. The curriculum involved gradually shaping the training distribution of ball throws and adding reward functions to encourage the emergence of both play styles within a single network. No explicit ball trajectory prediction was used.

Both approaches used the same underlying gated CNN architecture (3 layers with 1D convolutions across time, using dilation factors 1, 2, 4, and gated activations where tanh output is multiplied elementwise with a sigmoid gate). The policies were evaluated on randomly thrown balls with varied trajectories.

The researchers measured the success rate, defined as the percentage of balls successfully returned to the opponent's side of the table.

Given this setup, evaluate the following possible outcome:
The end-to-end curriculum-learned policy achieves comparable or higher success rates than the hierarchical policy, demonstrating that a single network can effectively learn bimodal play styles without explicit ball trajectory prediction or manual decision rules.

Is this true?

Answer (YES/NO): NO